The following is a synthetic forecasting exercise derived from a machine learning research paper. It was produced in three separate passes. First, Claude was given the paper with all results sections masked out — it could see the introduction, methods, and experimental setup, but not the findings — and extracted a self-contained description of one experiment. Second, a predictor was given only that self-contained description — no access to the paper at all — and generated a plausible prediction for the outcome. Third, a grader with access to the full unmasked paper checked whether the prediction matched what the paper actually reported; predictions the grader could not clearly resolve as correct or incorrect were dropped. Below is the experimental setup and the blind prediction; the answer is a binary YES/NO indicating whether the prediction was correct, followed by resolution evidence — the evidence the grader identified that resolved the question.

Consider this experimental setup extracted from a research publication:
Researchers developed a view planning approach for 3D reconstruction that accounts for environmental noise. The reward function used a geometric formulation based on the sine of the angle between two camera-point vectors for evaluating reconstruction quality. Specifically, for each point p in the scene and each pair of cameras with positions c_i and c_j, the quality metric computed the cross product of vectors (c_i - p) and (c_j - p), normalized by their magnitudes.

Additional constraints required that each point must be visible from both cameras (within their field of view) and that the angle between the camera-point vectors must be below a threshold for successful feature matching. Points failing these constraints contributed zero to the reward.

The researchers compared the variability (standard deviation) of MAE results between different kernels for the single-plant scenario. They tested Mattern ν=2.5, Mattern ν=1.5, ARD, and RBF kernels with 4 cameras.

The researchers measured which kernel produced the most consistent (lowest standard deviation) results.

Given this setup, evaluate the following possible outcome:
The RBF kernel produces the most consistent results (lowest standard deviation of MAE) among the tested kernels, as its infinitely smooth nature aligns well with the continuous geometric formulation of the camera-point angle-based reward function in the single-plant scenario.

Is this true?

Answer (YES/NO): NO